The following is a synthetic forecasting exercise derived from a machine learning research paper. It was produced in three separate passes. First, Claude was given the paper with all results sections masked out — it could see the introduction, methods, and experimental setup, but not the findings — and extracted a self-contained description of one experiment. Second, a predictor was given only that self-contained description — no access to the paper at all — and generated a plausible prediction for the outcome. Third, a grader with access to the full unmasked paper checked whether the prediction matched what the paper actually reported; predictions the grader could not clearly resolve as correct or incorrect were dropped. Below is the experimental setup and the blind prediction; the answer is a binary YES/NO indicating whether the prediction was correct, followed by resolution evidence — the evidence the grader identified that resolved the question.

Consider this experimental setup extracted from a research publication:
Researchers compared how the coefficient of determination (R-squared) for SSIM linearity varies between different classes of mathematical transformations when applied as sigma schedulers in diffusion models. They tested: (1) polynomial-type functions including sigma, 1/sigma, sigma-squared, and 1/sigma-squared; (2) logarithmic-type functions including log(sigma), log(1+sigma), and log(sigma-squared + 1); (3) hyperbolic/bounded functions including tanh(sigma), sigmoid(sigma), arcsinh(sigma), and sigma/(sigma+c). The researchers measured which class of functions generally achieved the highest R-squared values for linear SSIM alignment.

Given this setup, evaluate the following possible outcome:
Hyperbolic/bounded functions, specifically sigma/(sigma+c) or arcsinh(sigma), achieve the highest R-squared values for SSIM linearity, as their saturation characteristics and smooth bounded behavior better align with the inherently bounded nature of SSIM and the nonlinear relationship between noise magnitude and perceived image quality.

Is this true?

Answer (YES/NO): NO